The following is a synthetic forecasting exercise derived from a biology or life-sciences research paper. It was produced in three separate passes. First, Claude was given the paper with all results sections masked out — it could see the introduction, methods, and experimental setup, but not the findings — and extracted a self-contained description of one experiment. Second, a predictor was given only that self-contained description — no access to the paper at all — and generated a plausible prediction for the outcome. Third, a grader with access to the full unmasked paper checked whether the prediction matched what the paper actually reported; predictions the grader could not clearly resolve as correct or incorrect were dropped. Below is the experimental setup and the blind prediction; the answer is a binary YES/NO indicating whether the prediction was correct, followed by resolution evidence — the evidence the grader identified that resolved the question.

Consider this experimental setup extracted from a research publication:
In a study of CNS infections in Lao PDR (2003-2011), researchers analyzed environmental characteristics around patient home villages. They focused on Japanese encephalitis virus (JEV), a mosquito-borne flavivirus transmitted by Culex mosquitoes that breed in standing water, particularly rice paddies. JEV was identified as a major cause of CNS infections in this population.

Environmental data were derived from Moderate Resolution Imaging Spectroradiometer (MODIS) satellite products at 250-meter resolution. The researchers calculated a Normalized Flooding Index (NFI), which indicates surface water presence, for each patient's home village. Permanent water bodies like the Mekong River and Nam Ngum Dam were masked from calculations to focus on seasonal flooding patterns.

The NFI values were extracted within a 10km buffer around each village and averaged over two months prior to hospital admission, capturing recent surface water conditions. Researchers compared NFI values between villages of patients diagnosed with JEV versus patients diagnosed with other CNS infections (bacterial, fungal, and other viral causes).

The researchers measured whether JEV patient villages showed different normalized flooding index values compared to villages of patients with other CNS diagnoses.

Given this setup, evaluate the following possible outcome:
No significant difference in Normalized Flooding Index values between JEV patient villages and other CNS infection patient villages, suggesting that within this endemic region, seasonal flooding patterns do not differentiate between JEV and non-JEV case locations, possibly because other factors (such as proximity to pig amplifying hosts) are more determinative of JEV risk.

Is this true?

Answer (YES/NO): NO